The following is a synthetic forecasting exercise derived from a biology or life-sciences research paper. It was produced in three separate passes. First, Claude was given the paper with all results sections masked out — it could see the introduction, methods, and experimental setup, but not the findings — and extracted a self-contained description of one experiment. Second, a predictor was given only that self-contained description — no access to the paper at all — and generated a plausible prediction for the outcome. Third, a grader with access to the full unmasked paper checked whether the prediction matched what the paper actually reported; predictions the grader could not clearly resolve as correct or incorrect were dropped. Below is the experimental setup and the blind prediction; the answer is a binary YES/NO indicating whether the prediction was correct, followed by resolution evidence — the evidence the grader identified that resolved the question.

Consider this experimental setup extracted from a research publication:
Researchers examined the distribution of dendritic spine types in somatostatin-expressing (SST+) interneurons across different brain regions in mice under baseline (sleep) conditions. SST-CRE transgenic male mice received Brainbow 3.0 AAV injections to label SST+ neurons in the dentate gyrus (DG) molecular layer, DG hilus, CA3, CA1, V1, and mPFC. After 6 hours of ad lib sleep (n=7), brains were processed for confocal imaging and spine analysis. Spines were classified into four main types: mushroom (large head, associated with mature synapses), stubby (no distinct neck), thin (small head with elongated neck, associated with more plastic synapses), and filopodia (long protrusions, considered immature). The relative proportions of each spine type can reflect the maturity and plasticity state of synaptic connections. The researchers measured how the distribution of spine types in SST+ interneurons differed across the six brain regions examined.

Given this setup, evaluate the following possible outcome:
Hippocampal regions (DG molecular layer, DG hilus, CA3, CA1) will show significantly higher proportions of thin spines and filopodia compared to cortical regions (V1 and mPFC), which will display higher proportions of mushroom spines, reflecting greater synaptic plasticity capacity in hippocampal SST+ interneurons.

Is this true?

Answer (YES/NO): NO